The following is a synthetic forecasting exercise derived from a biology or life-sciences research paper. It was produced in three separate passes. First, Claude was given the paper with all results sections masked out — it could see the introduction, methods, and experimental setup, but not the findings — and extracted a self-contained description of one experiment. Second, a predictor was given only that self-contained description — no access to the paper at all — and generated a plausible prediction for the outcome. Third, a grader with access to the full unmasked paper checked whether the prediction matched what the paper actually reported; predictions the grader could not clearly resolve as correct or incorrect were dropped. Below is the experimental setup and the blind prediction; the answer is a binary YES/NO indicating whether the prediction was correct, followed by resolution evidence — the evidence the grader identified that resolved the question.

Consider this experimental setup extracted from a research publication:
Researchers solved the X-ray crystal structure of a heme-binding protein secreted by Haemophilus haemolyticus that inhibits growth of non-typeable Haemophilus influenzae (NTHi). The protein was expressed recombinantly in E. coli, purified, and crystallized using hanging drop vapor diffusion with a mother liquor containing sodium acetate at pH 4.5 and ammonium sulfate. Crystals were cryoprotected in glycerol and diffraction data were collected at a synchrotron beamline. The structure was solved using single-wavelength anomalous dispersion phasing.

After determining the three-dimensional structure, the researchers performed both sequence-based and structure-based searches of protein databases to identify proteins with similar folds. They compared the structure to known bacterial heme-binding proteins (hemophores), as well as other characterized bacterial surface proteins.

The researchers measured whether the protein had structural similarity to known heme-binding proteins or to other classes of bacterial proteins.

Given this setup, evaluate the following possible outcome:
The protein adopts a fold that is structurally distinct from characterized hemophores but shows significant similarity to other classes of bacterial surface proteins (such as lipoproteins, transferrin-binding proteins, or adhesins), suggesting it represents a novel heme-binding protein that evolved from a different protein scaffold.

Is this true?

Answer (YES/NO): YES